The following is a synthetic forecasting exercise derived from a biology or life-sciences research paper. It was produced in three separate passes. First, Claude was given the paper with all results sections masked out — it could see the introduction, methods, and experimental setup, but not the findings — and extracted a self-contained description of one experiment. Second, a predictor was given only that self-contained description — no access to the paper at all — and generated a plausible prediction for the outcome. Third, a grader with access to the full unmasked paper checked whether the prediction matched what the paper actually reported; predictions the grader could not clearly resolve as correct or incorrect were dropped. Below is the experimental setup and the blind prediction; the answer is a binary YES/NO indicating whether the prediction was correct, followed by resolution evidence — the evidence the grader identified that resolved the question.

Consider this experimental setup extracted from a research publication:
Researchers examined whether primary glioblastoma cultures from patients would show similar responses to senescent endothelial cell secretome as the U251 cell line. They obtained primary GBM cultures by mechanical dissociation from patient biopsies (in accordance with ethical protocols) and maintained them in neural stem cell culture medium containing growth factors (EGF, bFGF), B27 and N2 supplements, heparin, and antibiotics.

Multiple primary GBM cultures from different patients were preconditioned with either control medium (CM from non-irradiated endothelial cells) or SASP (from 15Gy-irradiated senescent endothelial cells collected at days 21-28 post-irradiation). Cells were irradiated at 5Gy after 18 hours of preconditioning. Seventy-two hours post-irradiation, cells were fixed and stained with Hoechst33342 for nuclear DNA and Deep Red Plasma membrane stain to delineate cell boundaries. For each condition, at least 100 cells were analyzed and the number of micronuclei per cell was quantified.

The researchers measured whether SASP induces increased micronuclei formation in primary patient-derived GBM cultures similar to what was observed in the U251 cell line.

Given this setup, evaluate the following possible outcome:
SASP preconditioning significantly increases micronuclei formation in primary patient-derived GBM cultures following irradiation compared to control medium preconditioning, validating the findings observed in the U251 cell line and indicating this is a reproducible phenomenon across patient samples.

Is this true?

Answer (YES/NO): YES